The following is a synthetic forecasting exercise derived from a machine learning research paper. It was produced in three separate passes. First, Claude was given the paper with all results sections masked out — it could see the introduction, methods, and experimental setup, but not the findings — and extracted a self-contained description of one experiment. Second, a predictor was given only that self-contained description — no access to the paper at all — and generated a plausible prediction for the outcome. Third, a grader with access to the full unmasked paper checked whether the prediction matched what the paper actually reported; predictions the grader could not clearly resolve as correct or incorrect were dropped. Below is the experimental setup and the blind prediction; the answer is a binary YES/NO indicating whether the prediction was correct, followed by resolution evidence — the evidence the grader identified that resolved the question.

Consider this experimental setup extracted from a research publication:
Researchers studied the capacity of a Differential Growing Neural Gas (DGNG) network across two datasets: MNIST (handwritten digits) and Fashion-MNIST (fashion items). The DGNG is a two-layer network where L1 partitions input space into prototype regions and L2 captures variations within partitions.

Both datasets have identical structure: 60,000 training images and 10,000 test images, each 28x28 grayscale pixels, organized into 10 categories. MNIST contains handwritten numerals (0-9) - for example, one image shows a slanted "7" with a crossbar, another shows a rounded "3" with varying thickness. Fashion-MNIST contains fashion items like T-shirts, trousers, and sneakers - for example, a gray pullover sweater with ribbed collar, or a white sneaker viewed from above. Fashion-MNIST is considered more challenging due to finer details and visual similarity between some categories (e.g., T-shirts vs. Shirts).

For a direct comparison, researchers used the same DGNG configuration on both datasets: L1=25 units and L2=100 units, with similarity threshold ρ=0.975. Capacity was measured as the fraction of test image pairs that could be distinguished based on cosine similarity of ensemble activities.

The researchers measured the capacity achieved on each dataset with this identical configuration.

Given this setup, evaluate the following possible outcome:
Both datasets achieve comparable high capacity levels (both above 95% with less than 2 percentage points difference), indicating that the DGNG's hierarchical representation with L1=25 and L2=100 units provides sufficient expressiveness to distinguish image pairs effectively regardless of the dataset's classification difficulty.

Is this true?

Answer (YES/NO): NO